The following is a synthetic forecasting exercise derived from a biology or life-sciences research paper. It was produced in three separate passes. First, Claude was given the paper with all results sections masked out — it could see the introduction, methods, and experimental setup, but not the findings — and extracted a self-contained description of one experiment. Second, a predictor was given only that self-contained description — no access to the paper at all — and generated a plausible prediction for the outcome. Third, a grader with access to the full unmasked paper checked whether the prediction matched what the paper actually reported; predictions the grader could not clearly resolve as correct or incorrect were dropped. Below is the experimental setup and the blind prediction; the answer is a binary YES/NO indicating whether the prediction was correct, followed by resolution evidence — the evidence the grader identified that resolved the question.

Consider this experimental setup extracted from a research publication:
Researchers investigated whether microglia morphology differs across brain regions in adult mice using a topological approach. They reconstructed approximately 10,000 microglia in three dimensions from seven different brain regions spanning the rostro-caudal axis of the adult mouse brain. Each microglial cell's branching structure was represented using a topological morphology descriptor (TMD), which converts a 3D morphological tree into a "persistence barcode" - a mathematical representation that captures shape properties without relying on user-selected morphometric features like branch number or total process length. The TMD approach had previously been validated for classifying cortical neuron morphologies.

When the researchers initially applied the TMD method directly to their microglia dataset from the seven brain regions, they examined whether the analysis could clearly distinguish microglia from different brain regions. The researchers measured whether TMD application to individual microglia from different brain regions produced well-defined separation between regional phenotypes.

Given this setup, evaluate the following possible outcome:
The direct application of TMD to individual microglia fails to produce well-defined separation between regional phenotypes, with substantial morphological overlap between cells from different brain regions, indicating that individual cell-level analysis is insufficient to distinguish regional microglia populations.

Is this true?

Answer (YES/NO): YES